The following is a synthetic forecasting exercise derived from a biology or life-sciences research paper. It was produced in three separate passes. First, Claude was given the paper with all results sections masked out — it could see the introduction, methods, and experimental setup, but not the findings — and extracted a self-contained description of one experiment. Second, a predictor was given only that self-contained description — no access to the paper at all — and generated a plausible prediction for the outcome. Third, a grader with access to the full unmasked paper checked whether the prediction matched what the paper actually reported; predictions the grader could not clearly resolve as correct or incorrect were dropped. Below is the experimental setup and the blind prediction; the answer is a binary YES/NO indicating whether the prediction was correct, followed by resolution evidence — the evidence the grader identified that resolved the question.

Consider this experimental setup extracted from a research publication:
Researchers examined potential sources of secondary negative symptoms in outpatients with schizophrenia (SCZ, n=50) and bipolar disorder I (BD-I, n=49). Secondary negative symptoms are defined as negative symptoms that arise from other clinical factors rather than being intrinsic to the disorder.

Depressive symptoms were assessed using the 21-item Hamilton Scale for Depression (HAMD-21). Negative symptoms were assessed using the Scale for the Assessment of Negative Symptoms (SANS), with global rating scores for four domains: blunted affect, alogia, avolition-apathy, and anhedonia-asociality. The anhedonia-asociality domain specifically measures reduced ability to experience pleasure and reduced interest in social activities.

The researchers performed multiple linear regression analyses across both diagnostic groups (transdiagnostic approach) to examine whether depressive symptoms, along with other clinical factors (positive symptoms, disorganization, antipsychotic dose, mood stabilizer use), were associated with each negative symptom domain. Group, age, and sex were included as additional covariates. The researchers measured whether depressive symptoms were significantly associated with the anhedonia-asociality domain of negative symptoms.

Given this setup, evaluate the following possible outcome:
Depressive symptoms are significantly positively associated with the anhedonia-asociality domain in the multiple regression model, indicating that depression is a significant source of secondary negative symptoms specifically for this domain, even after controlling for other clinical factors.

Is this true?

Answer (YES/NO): YES